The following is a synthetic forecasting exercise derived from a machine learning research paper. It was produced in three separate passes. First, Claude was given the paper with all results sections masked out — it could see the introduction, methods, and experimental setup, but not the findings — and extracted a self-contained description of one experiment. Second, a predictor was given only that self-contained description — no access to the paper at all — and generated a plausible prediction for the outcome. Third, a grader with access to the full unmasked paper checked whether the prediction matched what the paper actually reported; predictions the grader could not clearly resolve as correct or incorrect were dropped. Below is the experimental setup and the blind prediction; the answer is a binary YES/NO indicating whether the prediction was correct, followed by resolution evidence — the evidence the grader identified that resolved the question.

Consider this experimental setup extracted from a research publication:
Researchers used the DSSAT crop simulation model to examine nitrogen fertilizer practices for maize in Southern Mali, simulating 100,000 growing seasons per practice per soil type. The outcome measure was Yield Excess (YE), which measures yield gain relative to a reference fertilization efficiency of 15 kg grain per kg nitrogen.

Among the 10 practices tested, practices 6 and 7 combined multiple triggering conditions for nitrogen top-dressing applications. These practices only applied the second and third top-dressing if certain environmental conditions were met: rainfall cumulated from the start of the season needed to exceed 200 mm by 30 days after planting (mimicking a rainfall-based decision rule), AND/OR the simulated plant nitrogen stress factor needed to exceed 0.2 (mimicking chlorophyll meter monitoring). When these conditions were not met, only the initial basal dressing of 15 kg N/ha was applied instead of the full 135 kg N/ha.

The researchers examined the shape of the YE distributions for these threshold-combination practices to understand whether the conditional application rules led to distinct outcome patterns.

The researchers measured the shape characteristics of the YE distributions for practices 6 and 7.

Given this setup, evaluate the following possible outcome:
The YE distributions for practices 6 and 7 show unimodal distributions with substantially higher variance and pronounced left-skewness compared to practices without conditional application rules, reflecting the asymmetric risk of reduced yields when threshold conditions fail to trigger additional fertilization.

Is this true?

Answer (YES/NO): NO